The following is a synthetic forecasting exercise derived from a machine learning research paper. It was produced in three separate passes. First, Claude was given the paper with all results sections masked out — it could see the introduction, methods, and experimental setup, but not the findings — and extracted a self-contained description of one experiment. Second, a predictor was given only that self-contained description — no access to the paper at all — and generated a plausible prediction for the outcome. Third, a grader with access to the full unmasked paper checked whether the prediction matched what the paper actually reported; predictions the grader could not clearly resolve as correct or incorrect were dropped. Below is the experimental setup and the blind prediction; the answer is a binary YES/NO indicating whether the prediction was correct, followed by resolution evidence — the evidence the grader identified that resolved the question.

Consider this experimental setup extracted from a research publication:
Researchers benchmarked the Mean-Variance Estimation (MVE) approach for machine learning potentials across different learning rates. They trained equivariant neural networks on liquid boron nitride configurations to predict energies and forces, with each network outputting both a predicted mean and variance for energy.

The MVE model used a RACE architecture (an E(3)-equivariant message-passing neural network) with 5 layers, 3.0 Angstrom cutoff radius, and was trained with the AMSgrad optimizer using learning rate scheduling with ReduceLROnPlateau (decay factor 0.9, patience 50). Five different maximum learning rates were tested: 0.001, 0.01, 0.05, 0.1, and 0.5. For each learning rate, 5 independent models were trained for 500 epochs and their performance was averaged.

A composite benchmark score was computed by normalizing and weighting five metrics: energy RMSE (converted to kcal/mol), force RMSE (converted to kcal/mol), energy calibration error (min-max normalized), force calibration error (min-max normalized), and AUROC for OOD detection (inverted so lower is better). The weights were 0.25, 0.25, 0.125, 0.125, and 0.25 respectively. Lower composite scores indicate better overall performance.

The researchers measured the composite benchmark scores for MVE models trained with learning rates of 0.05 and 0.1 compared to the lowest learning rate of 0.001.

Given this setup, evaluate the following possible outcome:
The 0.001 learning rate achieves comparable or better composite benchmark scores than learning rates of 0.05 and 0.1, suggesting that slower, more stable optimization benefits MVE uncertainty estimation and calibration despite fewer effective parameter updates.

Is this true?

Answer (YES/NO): NO